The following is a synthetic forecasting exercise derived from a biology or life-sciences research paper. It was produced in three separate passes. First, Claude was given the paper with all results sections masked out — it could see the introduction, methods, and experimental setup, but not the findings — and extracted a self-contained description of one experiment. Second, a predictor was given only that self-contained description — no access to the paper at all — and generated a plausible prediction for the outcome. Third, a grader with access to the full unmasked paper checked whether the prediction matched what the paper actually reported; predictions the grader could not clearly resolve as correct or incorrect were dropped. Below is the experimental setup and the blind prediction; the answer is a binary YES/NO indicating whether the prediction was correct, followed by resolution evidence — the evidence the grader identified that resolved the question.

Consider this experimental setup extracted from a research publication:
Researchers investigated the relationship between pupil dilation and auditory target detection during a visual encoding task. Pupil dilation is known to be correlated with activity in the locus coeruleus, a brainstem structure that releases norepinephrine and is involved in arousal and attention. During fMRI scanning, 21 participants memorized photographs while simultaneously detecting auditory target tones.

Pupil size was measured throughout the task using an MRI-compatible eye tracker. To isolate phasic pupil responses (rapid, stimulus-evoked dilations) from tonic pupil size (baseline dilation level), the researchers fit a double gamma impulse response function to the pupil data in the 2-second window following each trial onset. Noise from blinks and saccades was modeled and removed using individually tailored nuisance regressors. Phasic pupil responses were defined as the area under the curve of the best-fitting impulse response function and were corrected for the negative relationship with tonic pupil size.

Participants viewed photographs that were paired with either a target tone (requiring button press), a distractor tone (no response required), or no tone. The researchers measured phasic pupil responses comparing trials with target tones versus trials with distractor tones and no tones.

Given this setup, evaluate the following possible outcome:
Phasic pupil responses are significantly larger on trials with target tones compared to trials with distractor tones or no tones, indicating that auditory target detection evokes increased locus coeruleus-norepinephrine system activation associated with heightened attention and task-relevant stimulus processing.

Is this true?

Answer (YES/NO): YES